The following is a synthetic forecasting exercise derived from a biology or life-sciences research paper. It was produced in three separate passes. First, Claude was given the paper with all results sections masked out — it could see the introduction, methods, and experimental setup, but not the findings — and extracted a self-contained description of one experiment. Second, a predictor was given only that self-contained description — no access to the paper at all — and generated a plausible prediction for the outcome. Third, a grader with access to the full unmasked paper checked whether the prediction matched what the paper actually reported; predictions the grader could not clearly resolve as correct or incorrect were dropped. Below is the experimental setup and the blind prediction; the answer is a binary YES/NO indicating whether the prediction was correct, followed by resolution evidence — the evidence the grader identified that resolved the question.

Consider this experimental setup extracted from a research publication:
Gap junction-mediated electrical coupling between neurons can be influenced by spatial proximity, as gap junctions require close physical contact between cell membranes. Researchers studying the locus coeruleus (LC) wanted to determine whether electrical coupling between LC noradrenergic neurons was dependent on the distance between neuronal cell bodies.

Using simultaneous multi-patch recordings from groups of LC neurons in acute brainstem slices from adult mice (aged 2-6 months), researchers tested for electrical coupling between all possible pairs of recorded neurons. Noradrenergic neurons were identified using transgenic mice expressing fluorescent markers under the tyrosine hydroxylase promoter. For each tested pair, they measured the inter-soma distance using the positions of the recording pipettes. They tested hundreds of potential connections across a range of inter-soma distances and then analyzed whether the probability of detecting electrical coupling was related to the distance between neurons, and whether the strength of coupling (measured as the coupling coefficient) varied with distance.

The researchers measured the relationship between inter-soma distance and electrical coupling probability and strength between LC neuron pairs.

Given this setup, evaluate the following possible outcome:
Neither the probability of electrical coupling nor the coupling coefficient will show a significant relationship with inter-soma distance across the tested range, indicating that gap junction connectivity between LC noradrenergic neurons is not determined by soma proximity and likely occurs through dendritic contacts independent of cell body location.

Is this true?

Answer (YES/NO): NO